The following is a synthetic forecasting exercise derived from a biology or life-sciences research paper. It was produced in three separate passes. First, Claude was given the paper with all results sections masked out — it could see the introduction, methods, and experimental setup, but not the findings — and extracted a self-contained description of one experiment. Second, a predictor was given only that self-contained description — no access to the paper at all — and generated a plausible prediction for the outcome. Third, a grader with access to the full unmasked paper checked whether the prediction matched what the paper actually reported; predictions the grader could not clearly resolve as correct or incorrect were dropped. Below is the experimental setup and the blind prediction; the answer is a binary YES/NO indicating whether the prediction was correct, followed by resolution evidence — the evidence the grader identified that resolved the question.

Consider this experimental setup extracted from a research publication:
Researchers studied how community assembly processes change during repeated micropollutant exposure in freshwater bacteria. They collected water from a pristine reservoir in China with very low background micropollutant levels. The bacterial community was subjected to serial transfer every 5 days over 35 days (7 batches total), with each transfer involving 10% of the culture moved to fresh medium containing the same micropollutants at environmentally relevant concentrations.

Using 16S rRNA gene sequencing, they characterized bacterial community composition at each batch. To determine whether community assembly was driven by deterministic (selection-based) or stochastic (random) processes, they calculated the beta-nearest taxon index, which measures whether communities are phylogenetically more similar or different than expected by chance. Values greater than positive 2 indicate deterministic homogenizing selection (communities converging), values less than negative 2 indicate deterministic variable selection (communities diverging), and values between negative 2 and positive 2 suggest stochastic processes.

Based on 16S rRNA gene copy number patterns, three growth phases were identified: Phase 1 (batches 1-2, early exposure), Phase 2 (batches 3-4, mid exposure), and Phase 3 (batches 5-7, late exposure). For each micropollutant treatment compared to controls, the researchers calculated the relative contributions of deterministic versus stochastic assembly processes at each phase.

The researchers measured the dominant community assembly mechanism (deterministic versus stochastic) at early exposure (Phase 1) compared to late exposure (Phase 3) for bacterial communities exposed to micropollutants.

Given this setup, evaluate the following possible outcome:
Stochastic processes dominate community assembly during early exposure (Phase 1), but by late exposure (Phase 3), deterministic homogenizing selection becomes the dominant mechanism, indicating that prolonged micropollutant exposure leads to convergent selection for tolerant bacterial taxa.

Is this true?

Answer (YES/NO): NO